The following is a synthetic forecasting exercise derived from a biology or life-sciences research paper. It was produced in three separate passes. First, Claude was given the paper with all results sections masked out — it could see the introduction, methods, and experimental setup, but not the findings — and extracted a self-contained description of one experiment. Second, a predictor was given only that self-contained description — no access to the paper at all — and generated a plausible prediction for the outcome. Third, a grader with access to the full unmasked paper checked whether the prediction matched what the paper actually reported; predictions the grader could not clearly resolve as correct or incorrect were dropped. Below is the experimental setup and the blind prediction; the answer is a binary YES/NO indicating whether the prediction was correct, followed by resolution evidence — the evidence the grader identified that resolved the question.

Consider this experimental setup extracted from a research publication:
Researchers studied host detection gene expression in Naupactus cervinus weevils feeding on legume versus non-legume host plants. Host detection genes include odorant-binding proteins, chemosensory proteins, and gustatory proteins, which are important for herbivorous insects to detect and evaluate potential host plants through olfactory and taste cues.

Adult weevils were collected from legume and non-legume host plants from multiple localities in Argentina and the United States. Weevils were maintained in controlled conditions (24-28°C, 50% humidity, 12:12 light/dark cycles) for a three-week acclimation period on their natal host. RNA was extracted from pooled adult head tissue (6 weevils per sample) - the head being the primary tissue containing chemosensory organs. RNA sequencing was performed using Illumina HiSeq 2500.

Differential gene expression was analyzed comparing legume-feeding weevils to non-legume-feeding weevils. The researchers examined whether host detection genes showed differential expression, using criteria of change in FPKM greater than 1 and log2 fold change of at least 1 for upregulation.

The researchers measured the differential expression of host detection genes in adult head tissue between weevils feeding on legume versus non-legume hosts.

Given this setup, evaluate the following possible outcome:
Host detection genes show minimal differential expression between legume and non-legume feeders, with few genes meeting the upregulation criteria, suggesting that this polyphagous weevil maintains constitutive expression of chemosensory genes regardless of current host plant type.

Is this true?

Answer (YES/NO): NO